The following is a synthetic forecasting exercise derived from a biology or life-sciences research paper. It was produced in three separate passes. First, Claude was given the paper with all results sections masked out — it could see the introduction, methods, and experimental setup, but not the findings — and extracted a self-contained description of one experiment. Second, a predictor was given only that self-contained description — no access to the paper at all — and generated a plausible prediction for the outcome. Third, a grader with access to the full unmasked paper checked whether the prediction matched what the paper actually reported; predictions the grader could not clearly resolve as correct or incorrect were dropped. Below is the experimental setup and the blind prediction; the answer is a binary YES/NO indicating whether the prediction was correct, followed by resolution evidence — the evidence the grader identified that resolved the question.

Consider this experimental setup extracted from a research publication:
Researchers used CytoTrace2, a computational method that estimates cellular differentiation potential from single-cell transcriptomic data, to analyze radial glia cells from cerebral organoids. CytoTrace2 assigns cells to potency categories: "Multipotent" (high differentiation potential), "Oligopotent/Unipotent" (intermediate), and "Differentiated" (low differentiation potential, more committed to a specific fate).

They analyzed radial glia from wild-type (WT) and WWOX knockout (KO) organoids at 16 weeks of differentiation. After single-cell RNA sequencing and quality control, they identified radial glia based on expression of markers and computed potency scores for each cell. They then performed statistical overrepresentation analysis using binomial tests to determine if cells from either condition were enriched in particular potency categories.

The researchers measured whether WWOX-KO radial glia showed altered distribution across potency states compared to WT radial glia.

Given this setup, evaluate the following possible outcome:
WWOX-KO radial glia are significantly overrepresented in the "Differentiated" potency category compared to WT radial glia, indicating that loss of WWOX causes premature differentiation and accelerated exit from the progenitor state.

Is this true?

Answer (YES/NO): NO